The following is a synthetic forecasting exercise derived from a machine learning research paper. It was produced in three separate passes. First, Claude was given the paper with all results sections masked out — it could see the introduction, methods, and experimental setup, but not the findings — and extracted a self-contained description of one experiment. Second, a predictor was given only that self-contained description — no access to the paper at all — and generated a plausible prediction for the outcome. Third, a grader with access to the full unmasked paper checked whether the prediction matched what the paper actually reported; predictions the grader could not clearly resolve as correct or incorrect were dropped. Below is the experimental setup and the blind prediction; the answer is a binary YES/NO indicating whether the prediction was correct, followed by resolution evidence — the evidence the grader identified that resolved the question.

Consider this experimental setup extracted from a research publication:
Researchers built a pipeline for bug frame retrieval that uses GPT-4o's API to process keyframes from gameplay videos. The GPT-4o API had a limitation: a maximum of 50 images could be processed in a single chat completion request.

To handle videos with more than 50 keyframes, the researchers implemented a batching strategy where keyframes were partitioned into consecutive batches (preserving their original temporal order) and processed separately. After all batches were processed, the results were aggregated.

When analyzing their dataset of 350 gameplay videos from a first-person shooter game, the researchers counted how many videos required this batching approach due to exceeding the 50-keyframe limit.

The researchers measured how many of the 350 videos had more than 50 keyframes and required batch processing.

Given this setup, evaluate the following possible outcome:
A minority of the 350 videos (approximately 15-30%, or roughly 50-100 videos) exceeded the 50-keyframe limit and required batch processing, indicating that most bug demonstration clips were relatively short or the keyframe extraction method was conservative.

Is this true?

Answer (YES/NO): NO